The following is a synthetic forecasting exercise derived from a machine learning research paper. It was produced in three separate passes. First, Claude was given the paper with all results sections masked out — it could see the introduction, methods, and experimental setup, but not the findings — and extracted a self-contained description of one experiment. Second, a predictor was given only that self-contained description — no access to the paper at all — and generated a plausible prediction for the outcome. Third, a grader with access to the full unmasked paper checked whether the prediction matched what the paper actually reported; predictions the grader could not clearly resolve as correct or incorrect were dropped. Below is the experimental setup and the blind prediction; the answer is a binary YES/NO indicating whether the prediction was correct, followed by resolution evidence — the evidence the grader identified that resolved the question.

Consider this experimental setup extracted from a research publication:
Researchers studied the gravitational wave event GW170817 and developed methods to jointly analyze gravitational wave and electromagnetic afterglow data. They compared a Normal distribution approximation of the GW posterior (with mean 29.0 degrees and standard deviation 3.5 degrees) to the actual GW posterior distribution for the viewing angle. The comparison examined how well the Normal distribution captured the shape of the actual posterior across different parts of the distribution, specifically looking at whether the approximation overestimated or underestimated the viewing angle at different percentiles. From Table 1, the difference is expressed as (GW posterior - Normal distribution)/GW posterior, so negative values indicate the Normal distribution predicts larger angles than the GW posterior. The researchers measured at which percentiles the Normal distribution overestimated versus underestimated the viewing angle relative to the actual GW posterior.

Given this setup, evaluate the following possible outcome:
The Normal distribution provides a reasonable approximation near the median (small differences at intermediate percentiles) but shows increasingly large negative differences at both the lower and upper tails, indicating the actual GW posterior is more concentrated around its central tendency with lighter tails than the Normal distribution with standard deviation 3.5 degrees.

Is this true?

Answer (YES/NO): NO